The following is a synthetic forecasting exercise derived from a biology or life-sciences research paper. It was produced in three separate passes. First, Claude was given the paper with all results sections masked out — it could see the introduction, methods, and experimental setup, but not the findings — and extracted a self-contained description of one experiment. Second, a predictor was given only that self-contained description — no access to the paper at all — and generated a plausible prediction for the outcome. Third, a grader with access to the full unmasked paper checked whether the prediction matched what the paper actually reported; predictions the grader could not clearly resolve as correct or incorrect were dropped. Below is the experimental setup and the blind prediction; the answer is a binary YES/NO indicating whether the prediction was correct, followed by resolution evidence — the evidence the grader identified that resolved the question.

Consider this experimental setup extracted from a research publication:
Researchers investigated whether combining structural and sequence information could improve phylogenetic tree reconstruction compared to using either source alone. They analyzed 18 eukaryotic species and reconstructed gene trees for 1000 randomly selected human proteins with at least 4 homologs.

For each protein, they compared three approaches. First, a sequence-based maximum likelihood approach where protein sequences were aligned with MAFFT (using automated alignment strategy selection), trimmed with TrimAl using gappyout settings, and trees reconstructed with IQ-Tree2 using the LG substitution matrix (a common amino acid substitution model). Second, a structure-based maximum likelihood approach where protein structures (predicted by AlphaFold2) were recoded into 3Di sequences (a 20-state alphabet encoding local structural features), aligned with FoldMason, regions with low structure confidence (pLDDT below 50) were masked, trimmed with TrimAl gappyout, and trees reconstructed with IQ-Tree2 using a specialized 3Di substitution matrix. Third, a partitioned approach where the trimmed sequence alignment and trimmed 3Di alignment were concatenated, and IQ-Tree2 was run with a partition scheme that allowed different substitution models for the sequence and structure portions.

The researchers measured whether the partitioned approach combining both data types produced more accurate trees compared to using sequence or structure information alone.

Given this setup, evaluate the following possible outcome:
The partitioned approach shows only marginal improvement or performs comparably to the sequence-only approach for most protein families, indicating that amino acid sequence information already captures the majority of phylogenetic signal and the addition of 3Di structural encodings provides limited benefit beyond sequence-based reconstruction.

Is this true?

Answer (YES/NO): YES